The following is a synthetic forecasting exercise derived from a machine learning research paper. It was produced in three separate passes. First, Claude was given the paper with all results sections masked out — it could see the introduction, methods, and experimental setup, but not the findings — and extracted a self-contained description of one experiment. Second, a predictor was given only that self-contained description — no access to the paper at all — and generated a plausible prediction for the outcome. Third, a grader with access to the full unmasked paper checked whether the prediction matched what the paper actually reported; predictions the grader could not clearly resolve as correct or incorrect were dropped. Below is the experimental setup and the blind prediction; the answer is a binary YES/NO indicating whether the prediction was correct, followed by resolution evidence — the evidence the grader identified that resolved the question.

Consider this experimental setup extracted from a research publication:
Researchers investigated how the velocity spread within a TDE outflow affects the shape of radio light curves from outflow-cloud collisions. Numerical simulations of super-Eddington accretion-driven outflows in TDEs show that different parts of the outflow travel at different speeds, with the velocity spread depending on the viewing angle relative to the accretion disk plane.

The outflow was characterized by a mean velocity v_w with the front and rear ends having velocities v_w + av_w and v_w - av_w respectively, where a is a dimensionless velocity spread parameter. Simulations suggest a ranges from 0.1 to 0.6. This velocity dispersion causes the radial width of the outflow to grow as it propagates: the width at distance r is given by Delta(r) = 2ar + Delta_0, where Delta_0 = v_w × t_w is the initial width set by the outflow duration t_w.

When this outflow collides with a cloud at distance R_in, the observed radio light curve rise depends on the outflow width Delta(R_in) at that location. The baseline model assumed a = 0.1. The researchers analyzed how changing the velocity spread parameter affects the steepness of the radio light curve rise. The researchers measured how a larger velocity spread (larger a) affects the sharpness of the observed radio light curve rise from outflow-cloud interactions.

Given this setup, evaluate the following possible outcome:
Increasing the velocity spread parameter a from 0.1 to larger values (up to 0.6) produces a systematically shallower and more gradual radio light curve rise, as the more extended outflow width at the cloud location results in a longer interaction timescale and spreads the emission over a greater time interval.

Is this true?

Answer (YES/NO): YES